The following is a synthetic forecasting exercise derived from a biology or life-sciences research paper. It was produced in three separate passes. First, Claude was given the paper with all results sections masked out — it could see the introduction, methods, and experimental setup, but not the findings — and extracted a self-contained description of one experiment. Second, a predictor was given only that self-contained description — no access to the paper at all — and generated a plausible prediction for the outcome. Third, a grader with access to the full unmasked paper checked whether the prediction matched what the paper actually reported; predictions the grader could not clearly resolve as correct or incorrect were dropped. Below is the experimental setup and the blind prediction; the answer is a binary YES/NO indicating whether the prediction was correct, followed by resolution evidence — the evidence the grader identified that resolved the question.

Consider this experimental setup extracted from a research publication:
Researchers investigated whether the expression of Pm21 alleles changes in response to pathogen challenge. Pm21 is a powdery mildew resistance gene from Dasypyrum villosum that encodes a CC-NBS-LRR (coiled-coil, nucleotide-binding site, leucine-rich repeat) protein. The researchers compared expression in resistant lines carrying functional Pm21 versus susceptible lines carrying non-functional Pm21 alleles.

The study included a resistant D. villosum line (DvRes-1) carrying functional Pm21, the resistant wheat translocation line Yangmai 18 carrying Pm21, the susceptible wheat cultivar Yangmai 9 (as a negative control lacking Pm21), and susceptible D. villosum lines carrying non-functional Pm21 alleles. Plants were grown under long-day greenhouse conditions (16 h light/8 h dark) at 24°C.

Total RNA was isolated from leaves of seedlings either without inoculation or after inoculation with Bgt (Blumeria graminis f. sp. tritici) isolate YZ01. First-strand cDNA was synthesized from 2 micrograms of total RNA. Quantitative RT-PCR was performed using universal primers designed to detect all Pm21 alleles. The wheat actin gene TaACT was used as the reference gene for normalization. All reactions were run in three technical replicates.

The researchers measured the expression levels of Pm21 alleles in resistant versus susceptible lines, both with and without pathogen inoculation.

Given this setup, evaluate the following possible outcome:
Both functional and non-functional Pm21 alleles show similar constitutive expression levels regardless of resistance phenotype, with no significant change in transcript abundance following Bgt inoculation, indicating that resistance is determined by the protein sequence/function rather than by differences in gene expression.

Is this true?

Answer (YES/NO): YES